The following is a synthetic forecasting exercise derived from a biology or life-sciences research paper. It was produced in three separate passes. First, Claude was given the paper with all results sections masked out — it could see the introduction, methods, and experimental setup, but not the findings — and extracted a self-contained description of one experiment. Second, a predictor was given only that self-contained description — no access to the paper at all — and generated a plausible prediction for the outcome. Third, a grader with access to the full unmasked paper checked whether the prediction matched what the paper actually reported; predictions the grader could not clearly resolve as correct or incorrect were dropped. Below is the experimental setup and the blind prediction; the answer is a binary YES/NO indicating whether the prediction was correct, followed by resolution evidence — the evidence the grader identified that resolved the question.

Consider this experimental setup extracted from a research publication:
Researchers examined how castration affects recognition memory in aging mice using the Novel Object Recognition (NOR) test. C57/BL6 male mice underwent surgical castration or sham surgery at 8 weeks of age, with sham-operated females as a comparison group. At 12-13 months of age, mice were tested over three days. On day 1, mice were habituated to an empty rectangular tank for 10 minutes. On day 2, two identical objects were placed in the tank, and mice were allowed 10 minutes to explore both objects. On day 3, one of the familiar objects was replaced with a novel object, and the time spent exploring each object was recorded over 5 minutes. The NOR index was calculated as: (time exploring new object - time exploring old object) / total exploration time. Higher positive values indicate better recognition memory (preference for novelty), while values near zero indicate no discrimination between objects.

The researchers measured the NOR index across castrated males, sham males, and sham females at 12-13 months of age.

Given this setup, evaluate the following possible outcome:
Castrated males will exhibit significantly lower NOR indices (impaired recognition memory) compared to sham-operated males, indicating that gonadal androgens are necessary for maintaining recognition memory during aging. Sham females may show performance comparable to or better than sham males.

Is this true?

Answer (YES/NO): NO